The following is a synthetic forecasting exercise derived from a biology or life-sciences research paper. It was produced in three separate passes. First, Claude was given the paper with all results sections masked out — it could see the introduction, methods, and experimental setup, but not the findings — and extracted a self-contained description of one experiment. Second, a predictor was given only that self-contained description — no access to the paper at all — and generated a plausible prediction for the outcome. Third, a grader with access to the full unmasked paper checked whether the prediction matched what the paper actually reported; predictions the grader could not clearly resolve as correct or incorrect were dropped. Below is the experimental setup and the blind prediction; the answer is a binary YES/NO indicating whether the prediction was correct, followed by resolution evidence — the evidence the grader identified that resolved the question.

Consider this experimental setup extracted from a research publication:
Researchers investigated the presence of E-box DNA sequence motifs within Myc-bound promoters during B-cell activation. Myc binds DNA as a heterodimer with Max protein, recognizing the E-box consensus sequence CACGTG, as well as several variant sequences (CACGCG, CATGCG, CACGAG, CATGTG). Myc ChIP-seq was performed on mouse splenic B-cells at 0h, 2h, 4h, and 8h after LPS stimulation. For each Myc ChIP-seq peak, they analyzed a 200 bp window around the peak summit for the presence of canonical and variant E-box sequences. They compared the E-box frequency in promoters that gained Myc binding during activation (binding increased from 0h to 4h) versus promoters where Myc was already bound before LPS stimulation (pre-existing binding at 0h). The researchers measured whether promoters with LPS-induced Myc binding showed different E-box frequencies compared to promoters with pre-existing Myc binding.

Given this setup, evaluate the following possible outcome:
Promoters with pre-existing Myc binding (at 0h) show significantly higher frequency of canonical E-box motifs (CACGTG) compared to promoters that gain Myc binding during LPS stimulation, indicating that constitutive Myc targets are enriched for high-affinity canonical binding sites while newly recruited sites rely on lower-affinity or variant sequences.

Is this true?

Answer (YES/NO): YES